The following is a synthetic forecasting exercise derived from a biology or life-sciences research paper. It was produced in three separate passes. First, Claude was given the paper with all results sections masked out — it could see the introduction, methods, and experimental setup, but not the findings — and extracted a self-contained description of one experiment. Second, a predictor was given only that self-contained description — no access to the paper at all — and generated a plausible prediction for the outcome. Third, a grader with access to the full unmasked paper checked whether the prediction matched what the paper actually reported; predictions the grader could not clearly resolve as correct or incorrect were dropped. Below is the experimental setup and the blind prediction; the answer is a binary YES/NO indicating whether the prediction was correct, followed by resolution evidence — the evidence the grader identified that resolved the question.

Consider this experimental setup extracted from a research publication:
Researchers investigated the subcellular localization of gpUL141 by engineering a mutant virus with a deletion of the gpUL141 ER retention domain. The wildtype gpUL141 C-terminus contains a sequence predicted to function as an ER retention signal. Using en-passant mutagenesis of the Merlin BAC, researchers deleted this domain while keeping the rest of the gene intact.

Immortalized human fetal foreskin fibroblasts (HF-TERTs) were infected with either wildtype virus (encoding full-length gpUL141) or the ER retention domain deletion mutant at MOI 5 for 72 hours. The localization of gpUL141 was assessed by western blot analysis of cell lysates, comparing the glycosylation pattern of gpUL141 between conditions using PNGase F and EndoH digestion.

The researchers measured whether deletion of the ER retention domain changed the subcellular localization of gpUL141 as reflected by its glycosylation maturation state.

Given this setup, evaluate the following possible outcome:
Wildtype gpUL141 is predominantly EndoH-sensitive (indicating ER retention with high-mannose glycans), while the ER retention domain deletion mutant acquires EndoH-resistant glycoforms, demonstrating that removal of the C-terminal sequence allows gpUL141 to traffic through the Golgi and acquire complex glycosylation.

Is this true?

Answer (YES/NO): YES